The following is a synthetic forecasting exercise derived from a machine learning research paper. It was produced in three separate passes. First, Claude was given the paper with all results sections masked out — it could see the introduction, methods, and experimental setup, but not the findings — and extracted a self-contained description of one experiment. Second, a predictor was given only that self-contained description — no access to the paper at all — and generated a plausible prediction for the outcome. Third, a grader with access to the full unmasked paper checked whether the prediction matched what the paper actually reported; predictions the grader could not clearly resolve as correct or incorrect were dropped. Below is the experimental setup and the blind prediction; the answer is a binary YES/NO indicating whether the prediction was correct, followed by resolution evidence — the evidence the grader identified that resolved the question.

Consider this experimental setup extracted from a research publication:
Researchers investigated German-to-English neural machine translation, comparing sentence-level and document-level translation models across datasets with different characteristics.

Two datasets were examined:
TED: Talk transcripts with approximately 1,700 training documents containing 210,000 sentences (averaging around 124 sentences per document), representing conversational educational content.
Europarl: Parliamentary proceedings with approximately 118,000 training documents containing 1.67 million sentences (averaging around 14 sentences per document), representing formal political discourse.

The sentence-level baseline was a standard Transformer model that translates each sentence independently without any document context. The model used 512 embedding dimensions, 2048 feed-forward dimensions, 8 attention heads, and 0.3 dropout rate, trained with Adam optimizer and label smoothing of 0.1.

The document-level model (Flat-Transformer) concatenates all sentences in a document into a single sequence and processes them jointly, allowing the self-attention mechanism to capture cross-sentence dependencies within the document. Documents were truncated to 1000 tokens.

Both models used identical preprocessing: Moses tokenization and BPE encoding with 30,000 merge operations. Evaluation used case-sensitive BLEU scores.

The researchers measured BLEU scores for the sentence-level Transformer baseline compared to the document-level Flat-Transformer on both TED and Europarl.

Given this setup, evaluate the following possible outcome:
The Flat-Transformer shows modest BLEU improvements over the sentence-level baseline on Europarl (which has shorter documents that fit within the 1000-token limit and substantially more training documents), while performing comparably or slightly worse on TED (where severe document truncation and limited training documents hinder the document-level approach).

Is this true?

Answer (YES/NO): NO